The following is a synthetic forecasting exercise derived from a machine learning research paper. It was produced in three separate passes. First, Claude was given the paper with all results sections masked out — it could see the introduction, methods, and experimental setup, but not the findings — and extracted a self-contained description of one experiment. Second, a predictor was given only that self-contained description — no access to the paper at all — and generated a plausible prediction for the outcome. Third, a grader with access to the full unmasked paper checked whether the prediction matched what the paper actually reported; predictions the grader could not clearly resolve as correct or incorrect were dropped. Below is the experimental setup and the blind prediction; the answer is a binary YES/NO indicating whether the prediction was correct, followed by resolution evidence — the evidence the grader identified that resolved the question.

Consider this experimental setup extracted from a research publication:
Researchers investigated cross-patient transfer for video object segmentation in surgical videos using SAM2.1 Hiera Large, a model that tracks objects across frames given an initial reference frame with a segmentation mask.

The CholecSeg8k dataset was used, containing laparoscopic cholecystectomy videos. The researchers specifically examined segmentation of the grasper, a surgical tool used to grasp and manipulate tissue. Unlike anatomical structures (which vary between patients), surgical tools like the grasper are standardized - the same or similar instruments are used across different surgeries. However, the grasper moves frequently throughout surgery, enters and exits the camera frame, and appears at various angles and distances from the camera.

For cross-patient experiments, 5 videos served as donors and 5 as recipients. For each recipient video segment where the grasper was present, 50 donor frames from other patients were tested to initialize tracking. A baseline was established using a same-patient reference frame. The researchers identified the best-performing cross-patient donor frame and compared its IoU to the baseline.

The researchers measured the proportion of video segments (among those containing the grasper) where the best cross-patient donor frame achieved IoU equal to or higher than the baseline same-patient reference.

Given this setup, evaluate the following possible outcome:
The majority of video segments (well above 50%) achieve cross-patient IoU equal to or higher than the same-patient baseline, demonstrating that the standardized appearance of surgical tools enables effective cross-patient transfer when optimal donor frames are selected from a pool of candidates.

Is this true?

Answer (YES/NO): NO